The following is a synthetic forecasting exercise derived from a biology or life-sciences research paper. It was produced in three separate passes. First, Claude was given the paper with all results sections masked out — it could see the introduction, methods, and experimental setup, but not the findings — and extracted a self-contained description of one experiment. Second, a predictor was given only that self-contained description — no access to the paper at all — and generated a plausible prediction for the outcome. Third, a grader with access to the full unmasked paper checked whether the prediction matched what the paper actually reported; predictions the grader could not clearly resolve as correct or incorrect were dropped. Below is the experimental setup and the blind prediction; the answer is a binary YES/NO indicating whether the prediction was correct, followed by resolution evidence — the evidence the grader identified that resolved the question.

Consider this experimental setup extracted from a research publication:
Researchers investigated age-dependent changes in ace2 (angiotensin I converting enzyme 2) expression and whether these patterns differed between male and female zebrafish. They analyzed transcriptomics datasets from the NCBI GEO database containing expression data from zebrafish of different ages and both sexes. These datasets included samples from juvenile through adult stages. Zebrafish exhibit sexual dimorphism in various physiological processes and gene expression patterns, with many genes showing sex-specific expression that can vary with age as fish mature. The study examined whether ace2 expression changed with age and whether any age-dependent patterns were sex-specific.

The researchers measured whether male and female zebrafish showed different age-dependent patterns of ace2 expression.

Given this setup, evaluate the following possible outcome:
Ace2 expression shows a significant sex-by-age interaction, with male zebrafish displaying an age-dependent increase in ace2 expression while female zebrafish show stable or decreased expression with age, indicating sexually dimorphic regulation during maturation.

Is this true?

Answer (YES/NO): NO